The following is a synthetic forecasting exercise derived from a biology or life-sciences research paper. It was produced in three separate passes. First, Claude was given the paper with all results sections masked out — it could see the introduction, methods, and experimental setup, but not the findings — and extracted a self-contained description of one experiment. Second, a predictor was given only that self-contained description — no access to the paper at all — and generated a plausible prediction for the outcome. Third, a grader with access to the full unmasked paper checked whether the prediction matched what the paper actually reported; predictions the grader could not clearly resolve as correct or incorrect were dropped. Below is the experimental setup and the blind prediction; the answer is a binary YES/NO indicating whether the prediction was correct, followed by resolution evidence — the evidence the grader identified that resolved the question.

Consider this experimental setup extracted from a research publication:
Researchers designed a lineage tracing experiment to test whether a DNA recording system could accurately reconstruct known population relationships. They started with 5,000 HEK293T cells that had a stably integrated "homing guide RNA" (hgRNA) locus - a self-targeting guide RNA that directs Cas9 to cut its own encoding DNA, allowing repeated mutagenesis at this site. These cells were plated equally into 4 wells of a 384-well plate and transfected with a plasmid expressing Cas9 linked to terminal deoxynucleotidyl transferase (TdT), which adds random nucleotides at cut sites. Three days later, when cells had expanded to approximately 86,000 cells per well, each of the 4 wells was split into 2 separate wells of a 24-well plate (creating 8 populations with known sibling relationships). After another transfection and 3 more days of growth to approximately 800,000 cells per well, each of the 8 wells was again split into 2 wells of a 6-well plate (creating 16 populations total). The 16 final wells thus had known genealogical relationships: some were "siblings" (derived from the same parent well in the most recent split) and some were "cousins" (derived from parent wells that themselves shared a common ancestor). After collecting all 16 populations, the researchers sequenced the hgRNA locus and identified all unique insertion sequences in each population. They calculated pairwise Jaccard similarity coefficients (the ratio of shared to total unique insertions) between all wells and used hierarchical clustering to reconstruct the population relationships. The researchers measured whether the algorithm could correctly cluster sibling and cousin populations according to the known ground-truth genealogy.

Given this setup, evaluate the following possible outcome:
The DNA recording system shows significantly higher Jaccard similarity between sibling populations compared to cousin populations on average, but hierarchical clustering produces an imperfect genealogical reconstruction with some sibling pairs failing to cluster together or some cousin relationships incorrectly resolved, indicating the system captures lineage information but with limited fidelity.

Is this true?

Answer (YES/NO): NO